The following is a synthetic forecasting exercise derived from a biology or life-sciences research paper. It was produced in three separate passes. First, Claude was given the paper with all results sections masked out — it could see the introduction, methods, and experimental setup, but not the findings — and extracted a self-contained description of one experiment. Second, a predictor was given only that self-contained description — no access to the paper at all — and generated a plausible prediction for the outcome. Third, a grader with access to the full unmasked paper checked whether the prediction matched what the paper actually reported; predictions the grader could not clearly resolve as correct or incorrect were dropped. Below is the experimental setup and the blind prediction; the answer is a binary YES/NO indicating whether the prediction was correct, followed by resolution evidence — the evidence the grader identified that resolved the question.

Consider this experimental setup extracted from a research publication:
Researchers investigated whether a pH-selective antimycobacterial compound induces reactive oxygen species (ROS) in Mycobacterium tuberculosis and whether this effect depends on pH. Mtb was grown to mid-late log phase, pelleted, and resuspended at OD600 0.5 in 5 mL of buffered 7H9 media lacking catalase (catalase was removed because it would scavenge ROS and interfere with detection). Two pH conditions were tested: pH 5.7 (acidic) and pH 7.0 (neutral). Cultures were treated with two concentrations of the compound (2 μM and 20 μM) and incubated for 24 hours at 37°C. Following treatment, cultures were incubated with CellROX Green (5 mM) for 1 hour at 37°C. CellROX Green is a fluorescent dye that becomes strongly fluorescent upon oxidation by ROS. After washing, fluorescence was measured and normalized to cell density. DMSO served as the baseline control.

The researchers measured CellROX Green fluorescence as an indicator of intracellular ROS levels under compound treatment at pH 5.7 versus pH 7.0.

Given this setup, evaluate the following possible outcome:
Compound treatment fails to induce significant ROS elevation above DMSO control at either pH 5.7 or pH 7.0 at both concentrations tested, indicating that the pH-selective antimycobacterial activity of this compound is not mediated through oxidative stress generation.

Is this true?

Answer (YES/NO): NO